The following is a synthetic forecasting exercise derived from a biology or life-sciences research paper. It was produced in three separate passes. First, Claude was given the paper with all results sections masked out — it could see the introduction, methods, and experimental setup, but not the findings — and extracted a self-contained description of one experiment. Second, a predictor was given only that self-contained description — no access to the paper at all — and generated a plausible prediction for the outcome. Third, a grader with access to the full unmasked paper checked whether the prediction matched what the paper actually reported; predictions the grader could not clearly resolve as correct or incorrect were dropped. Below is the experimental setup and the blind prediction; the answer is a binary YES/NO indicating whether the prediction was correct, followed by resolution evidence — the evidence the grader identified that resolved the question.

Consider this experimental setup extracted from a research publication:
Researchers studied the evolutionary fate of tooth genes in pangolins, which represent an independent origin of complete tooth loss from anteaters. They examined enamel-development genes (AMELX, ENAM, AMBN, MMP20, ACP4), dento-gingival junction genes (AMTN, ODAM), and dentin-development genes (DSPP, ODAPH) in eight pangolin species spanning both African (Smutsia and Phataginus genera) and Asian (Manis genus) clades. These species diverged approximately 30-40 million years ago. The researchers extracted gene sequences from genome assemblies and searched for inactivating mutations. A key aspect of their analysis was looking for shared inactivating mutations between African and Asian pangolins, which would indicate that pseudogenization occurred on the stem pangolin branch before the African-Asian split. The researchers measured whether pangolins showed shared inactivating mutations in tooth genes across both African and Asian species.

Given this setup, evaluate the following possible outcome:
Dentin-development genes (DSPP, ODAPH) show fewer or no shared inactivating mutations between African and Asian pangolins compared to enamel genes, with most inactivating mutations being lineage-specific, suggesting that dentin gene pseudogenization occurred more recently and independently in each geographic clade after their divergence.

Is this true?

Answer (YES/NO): NO